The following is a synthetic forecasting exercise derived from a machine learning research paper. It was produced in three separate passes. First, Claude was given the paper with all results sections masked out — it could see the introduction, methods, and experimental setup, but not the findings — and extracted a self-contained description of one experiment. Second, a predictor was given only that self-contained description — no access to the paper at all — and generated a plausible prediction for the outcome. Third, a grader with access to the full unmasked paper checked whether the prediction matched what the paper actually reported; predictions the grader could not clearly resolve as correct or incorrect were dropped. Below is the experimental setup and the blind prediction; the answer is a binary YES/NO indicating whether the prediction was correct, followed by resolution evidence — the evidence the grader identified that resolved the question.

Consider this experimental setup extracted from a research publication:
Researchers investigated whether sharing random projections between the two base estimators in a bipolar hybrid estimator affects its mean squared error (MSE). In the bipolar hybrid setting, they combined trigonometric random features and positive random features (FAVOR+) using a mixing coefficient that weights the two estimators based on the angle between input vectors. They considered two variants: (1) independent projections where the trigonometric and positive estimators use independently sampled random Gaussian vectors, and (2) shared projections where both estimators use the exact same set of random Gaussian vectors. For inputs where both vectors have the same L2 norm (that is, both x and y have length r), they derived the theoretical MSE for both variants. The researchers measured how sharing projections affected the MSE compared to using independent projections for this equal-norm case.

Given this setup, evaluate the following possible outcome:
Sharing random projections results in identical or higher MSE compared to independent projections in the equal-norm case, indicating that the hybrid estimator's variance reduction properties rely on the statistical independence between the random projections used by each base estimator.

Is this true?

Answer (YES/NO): YES